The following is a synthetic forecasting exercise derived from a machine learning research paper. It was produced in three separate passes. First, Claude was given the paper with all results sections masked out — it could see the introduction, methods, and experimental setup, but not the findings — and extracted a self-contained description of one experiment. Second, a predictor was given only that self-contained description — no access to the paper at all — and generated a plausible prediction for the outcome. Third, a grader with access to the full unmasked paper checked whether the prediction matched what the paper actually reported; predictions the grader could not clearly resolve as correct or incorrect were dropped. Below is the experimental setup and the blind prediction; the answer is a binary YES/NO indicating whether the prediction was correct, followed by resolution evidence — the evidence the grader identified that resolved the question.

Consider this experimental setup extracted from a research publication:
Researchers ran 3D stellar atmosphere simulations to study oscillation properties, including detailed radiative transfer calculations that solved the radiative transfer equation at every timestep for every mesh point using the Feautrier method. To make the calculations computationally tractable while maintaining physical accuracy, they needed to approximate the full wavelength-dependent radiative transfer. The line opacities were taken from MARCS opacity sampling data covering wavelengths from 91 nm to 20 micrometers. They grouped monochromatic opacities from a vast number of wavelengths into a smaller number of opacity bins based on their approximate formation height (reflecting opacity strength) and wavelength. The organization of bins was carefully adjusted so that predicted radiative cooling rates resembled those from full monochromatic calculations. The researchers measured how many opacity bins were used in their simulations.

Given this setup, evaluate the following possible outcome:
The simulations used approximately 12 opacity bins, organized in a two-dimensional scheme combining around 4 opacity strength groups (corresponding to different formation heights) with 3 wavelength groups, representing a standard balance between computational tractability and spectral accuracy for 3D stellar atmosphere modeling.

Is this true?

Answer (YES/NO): YES